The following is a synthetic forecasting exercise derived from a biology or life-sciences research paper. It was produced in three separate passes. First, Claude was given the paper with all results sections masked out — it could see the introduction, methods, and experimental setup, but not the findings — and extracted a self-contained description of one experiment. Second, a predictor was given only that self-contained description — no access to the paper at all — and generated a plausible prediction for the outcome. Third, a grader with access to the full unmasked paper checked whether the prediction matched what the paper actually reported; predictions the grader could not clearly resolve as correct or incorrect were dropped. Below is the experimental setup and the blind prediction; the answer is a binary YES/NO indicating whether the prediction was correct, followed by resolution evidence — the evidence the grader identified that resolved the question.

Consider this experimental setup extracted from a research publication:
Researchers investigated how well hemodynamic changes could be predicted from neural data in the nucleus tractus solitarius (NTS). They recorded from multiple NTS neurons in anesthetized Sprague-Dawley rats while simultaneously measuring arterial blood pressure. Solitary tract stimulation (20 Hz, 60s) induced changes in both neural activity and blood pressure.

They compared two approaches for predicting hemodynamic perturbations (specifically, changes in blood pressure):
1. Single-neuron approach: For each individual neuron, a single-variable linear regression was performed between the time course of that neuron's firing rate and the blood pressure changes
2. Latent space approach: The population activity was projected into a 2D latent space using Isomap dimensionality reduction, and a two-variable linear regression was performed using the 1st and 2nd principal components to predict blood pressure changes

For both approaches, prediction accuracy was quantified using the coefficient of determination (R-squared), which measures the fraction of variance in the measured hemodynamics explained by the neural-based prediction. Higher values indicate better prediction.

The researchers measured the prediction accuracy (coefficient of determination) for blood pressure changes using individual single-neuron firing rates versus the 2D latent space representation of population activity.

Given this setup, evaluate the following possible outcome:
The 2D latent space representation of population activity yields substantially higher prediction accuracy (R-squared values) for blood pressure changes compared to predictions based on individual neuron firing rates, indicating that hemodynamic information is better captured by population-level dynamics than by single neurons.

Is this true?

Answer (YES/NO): YES